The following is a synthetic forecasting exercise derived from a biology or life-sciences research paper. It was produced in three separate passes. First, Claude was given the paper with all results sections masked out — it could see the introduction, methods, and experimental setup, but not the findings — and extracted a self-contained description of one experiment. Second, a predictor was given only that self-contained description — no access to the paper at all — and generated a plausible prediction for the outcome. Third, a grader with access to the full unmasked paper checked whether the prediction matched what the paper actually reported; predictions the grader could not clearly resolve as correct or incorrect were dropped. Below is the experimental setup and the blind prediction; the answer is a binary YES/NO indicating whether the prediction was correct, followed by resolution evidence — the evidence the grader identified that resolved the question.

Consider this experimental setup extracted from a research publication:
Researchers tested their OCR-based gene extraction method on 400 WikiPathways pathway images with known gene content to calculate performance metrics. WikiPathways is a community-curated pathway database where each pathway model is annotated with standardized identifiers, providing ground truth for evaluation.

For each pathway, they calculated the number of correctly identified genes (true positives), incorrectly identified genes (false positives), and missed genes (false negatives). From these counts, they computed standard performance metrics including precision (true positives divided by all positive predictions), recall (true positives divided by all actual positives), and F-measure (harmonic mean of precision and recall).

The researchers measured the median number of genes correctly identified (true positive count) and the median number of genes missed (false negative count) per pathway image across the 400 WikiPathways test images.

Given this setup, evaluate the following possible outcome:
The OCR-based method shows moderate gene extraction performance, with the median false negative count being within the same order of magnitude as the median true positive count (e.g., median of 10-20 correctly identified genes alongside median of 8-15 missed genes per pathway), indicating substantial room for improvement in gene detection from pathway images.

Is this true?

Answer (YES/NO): NO